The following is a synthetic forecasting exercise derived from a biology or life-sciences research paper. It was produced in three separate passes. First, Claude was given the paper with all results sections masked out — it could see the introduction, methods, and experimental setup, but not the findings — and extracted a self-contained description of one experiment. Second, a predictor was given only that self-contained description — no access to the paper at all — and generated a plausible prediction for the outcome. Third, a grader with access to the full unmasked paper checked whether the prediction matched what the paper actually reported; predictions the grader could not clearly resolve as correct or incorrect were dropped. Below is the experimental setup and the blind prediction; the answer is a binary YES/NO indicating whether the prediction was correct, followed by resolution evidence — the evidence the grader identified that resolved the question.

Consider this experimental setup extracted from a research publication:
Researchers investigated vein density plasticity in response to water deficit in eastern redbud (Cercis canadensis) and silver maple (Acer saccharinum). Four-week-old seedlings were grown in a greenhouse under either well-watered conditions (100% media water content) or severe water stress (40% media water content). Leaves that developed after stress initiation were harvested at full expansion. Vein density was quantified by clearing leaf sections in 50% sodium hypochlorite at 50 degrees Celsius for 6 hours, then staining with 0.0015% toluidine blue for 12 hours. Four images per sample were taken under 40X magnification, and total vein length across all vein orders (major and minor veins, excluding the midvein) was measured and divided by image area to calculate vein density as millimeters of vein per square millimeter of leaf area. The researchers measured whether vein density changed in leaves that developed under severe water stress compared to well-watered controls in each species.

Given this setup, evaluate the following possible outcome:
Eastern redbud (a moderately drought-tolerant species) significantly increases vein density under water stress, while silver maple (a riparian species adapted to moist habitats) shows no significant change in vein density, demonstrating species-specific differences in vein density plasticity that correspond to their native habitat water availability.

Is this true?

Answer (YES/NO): NO